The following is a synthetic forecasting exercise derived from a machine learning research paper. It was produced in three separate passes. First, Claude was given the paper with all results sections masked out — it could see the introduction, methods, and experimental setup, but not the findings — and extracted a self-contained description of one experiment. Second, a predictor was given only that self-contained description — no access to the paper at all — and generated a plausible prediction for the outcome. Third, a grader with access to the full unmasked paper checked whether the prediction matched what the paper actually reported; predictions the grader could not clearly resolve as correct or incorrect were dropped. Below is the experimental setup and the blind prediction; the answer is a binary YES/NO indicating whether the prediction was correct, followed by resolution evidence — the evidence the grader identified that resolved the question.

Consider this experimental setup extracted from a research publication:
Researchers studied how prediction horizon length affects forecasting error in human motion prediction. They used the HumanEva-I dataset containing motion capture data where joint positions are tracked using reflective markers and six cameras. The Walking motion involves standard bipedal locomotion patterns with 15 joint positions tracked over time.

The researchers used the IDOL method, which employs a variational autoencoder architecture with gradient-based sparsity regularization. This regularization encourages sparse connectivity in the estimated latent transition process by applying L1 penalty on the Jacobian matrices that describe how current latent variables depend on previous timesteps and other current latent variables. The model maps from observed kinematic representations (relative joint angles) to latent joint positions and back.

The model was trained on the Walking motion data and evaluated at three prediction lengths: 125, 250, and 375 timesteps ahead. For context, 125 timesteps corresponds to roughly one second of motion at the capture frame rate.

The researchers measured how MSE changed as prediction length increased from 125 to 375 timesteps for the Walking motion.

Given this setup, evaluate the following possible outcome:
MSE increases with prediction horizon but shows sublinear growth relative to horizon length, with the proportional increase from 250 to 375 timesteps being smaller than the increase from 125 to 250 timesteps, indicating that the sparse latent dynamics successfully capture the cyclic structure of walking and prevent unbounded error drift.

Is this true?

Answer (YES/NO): YES